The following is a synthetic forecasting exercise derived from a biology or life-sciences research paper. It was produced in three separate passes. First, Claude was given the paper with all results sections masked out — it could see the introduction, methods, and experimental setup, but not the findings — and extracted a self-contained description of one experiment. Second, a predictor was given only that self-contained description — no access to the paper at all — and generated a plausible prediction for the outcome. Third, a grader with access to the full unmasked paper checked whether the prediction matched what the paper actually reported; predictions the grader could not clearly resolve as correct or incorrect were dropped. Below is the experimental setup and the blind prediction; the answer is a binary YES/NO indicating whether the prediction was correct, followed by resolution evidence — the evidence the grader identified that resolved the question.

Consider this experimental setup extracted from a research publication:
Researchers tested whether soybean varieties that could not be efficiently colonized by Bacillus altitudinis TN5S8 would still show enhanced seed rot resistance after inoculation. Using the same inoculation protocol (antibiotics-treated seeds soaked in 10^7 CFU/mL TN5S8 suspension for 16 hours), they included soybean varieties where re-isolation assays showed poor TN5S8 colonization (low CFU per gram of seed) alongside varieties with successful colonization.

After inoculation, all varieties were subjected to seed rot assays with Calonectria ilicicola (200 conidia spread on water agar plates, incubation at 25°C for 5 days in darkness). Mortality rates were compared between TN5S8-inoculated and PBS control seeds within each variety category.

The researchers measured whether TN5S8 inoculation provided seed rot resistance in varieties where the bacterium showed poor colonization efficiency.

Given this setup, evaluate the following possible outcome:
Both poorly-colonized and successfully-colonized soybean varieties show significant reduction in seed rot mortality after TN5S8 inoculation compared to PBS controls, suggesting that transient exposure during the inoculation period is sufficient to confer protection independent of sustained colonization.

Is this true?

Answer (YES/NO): NO